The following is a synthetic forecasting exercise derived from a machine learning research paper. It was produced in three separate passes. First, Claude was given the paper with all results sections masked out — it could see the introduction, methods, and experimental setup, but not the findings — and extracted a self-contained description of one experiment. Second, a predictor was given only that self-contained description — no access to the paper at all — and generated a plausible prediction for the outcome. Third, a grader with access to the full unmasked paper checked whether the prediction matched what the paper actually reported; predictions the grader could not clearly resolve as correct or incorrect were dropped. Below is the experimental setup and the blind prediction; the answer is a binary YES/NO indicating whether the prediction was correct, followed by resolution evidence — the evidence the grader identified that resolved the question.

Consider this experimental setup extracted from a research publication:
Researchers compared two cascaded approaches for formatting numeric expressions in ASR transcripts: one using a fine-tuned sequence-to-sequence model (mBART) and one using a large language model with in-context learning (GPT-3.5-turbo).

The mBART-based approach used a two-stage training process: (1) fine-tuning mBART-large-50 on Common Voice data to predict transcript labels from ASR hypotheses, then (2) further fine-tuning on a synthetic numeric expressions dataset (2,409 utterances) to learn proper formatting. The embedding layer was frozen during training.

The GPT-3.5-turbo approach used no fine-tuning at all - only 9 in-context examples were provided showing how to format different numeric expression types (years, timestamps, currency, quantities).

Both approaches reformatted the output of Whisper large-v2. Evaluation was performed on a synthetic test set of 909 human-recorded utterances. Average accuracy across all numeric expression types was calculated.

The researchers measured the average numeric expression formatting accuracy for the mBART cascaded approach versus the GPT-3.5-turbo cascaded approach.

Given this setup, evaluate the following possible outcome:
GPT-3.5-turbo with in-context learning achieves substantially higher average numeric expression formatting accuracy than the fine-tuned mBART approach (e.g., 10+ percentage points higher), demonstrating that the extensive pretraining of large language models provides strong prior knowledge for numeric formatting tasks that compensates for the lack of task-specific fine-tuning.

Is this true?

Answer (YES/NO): YES